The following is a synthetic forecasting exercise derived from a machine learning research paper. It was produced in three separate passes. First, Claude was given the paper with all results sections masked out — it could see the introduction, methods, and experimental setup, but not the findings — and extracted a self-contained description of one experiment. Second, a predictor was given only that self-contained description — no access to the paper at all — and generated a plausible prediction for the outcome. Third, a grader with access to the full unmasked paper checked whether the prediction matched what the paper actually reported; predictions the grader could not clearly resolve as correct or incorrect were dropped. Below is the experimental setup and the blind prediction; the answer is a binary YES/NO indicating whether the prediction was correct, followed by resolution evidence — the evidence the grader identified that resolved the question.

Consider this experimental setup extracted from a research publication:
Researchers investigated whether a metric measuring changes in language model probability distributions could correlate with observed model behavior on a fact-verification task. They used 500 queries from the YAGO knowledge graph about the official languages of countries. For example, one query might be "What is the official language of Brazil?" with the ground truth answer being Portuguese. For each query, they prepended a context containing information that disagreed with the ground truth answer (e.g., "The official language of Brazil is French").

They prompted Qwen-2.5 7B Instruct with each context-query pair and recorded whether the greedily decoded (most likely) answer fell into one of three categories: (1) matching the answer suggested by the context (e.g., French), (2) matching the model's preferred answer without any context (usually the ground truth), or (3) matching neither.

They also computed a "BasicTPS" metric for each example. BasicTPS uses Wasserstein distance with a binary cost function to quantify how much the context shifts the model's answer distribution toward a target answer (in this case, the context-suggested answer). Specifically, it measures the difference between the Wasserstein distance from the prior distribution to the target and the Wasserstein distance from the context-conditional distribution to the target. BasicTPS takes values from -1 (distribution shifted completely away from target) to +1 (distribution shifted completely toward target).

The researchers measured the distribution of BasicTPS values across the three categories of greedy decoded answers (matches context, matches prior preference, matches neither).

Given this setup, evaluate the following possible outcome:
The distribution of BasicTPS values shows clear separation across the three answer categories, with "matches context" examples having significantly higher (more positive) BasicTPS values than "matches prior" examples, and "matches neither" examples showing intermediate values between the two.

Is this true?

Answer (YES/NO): NO